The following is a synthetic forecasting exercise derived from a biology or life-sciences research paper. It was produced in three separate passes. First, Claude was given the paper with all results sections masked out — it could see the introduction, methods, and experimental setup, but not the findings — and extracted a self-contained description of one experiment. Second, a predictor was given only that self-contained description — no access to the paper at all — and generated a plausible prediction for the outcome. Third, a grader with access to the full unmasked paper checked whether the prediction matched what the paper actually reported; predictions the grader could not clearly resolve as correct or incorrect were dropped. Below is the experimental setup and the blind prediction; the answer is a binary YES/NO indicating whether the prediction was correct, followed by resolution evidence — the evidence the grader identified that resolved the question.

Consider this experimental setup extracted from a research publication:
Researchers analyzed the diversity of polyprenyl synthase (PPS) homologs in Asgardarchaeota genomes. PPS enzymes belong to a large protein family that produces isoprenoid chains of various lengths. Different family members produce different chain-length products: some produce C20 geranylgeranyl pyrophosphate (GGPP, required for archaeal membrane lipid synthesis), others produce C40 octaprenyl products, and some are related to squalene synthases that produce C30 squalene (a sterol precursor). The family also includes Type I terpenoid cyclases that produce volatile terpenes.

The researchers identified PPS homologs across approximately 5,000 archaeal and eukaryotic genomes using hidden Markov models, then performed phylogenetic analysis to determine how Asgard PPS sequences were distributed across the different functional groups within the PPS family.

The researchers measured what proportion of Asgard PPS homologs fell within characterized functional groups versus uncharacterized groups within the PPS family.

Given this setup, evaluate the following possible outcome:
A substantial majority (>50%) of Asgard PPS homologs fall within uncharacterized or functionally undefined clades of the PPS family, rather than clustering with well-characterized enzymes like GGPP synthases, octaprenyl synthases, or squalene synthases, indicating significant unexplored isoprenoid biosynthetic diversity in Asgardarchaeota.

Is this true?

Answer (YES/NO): YES